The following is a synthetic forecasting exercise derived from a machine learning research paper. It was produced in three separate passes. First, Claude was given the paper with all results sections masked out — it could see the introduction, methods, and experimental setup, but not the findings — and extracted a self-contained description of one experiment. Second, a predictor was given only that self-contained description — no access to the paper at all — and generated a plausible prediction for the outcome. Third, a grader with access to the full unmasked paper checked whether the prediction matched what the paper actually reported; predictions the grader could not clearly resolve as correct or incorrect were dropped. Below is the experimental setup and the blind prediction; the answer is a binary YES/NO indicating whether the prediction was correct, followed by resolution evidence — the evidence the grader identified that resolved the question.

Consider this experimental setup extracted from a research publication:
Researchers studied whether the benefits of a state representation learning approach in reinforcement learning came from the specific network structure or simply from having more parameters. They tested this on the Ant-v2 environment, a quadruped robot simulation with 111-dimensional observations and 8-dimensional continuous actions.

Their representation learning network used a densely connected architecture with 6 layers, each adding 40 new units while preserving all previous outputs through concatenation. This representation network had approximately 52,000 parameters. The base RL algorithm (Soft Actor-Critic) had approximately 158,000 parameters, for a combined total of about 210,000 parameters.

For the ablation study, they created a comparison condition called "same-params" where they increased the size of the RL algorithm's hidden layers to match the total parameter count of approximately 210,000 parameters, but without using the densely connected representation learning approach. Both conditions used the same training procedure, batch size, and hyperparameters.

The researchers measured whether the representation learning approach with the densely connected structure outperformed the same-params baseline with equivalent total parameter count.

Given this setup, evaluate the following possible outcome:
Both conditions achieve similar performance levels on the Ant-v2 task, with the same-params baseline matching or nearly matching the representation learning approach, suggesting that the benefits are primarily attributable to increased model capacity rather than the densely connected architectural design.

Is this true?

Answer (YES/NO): NO